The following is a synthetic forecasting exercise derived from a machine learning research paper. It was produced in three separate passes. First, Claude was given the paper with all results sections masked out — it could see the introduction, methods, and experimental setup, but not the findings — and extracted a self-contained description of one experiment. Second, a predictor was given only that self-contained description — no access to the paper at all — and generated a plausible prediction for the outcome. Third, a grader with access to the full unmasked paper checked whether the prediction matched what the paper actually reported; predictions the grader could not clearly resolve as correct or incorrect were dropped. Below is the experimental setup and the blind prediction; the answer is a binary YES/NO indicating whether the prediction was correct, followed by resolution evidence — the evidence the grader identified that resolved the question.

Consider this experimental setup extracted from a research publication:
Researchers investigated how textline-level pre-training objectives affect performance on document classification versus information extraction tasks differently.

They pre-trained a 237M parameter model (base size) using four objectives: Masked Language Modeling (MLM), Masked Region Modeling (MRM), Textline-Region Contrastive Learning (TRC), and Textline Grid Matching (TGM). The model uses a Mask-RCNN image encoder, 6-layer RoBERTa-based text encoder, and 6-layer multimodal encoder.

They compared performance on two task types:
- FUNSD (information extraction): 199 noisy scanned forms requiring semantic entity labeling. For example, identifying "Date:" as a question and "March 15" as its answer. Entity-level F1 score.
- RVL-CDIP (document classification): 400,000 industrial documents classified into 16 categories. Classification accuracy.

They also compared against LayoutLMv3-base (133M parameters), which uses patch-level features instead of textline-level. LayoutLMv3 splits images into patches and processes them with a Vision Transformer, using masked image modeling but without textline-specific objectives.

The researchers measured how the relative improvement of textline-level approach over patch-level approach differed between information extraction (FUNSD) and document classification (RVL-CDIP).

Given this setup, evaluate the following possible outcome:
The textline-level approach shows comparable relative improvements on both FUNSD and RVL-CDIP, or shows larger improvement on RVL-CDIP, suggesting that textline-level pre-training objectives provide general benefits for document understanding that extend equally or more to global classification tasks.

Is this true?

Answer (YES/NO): NO